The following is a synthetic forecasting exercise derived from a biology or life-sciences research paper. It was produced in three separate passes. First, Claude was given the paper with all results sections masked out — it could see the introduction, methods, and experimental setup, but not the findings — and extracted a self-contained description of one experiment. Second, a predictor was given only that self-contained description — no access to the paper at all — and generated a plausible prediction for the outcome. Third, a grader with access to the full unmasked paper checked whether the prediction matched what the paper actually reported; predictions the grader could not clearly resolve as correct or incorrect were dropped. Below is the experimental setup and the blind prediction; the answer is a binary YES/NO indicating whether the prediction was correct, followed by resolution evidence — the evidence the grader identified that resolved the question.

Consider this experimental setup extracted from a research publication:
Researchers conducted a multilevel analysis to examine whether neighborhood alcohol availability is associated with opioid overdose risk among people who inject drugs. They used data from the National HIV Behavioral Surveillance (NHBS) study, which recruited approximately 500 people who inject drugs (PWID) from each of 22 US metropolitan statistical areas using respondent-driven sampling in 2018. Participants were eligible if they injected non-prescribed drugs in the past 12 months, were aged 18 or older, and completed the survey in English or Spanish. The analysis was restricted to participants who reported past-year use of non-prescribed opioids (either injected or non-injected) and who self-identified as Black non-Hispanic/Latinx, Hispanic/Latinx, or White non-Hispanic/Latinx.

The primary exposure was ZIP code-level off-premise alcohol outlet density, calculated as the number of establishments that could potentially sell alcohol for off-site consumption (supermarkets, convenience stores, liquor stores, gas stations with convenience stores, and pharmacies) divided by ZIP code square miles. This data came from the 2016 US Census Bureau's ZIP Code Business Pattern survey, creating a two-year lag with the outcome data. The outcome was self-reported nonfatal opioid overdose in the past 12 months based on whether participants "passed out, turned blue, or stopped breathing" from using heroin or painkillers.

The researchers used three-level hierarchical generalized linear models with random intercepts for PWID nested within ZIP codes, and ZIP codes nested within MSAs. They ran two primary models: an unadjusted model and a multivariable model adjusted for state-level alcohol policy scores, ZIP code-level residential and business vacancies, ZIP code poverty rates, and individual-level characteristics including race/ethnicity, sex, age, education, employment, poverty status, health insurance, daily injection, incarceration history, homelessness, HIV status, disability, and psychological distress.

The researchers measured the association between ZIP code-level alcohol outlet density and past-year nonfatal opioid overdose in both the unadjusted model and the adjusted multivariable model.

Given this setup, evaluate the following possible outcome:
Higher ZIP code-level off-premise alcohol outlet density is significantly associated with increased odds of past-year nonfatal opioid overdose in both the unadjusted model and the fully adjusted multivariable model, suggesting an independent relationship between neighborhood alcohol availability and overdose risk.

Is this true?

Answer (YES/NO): NO